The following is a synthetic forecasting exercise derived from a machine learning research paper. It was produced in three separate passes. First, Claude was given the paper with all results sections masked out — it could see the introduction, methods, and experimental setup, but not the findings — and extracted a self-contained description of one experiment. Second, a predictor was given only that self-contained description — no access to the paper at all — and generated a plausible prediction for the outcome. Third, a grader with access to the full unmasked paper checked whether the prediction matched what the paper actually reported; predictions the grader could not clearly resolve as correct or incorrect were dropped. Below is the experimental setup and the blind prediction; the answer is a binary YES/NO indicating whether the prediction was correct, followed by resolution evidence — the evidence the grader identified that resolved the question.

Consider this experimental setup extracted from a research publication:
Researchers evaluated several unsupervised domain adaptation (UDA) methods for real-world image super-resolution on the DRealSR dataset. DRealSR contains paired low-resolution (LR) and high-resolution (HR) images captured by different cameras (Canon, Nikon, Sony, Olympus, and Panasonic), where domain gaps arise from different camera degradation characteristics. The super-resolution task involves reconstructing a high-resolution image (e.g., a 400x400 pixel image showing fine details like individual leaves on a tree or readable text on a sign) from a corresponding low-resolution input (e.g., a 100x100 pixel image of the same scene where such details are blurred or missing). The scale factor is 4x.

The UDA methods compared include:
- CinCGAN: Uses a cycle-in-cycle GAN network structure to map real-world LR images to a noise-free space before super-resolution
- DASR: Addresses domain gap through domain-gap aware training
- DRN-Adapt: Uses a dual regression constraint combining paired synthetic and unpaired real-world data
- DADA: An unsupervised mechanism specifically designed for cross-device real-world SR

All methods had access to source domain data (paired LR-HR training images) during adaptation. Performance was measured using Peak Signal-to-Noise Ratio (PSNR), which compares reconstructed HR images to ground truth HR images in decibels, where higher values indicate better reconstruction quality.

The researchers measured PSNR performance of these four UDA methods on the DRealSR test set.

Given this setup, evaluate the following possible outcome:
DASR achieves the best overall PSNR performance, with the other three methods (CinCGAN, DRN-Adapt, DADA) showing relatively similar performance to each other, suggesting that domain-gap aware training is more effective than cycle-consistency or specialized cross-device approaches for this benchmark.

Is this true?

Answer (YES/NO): NO